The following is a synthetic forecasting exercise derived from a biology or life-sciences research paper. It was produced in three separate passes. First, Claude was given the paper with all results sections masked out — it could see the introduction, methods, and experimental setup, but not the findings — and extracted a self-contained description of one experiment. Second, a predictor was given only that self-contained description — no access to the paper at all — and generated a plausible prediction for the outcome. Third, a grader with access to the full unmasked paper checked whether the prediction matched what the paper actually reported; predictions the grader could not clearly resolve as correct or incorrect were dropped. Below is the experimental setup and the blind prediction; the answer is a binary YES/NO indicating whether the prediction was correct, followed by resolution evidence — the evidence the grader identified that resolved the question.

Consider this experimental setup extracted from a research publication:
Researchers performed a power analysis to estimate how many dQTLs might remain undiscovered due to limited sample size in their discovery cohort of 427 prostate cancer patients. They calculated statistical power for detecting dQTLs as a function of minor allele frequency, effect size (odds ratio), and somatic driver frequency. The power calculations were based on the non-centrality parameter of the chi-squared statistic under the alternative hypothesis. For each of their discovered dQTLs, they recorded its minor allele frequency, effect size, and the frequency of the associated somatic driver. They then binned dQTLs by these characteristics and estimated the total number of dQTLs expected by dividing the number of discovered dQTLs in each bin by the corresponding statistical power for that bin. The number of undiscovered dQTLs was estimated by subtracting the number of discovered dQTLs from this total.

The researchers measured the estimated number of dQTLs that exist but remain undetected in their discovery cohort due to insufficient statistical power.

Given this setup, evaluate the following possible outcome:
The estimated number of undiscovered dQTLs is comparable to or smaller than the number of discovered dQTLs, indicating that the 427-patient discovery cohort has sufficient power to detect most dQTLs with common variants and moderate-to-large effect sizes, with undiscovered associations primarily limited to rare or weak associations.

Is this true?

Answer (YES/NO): NO